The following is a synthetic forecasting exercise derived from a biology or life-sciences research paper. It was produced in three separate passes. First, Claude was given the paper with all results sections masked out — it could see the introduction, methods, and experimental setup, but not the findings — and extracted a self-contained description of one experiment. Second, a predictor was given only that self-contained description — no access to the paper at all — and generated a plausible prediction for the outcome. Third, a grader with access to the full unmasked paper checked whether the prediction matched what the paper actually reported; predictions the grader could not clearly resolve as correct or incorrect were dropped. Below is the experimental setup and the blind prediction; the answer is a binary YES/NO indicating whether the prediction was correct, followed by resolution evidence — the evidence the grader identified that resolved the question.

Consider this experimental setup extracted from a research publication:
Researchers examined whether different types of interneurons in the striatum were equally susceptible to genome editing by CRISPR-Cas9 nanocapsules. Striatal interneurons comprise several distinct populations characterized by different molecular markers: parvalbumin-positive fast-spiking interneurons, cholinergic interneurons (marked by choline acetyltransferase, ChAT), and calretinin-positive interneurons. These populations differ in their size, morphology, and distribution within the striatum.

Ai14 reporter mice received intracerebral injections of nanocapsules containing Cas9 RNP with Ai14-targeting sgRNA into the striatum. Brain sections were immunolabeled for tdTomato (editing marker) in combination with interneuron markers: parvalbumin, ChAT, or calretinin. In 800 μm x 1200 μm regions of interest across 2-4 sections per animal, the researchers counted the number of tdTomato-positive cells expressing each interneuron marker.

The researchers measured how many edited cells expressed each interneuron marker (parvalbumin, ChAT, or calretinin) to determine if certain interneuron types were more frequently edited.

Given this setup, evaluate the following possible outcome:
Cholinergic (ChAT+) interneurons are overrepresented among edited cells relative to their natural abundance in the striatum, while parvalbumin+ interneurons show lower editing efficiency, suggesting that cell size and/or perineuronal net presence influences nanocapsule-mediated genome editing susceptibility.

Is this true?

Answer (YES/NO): NO